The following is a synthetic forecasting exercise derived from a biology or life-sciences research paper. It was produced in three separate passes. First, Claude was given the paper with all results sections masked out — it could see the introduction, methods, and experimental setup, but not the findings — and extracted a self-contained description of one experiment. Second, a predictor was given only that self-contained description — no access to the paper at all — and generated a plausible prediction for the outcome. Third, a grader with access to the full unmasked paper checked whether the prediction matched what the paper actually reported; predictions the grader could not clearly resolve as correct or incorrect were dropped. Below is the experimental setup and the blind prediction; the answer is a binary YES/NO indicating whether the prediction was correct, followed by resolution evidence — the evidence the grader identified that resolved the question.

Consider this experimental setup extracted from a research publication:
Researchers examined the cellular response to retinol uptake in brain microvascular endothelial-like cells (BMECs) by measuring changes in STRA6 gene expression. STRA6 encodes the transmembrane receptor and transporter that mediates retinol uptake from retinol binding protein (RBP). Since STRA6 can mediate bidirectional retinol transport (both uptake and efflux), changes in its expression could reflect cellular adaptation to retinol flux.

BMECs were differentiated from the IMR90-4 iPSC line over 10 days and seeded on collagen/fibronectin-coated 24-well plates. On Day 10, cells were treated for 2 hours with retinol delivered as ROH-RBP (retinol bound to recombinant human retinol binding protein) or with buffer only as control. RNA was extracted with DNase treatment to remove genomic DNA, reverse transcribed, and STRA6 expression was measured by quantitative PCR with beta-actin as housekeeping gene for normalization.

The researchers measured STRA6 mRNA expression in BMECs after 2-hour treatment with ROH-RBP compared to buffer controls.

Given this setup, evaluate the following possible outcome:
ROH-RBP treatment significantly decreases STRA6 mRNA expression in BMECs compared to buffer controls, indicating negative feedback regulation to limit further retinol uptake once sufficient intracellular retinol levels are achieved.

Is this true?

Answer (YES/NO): NO